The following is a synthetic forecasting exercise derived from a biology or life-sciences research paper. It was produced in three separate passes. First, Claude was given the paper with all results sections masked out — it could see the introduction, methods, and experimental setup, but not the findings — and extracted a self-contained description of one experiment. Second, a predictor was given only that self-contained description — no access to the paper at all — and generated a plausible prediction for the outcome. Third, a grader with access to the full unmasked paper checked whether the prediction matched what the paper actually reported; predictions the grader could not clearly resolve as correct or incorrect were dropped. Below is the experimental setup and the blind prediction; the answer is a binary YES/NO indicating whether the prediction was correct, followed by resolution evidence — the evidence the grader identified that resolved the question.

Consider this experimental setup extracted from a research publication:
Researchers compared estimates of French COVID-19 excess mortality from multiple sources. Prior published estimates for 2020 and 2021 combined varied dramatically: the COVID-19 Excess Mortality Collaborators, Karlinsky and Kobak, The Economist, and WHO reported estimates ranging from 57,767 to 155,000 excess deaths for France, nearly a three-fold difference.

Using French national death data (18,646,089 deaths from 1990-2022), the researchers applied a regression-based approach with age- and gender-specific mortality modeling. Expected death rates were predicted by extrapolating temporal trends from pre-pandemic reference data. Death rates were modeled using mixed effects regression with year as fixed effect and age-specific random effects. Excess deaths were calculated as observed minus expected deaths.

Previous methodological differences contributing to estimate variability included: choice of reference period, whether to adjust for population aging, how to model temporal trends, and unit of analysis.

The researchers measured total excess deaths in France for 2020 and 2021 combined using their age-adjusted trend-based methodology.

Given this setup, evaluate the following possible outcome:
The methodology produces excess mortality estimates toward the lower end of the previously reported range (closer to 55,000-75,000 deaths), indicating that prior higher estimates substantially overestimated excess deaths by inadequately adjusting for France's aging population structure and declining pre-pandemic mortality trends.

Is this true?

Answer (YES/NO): NO